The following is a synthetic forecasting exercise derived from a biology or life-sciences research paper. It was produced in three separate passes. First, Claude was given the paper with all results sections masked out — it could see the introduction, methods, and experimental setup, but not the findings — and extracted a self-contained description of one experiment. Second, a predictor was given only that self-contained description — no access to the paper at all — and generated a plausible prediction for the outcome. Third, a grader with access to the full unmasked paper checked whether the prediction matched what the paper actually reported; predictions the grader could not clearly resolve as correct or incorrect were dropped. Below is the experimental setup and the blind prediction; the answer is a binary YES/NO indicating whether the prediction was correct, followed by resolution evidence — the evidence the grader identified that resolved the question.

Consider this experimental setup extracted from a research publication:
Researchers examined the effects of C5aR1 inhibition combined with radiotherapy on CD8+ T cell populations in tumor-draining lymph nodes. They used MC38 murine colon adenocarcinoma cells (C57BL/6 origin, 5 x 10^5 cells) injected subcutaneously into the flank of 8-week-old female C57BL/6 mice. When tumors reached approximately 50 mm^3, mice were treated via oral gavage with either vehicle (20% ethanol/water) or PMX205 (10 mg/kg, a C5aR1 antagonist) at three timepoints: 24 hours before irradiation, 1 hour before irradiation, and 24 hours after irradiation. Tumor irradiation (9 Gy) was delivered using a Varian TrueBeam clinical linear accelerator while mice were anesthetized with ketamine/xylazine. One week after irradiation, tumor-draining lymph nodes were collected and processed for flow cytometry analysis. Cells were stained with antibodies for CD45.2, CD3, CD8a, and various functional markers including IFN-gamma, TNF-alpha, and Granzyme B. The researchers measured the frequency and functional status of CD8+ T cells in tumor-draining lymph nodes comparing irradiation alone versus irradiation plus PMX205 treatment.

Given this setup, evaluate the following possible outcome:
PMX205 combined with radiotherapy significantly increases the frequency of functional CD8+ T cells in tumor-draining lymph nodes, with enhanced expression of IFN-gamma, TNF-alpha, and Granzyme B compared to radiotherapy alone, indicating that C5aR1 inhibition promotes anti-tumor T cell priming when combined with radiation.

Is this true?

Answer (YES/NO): NO